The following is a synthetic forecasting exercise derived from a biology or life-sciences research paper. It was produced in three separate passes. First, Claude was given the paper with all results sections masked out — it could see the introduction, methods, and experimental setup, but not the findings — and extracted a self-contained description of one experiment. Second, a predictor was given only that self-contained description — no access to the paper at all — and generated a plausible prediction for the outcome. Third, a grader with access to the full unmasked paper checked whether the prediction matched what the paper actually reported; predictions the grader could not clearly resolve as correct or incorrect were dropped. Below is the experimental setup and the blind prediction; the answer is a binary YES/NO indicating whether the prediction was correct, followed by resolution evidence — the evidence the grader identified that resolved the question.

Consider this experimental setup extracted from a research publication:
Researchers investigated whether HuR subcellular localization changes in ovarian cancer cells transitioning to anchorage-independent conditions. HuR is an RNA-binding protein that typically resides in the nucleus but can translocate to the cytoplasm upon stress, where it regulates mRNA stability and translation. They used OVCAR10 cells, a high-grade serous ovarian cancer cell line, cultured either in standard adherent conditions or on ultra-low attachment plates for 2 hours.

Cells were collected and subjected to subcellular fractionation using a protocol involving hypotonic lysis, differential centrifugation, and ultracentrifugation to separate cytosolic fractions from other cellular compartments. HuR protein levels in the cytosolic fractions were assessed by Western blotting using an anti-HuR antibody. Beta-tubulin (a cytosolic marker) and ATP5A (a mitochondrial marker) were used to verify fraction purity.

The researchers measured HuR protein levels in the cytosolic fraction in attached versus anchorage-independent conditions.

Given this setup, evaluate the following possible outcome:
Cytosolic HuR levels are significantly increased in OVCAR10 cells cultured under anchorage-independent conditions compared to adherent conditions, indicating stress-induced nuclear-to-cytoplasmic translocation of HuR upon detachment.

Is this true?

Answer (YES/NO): YES